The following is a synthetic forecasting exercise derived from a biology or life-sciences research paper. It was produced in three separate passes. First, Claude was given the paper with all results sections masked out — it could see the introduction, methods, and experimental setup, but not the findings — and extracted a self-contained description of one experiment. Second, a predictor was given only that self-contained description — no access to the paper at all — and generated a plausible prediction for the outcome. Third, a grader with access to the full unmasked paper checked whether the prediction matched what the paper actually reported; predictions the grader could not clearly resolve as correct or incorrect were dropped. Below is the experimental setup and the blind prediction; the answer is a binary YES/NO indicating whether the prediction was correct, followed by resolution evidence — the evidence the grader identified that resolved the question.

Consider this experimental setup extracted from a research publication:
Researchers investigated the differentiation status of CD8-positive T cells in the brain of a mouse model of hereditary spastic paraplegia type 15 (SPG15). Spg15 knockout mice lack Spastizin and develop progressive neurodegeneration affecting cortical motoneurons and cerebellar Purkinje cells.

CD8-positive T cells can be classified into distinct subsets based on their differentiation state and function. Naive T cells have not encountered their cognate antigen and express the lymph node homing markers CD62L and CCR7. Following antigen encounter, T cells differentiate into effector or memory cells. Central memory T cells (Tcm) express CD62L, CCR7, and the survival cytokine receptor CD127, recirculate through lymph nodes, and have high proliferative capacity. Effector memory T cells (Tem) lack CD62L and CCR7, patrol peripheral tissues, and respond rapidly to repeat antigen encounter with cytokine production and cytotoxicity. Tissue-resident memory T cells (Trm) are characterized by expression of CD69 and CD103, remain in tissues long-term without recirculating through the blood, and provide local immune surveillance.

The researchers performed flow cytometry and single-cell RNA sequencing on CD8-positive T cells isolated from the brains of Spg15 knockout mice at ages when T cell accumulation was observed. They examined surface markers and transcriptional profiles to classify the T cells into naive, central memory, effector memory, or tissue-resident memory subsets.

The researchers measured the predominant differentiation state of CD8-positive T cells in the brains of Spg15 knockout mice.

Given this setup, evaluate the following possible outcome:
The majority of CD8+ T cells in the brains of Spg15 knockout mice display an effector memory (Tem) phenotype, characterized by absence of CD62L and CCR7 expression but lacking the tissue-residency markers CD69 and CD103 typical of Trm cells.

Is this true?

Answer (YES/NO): NO